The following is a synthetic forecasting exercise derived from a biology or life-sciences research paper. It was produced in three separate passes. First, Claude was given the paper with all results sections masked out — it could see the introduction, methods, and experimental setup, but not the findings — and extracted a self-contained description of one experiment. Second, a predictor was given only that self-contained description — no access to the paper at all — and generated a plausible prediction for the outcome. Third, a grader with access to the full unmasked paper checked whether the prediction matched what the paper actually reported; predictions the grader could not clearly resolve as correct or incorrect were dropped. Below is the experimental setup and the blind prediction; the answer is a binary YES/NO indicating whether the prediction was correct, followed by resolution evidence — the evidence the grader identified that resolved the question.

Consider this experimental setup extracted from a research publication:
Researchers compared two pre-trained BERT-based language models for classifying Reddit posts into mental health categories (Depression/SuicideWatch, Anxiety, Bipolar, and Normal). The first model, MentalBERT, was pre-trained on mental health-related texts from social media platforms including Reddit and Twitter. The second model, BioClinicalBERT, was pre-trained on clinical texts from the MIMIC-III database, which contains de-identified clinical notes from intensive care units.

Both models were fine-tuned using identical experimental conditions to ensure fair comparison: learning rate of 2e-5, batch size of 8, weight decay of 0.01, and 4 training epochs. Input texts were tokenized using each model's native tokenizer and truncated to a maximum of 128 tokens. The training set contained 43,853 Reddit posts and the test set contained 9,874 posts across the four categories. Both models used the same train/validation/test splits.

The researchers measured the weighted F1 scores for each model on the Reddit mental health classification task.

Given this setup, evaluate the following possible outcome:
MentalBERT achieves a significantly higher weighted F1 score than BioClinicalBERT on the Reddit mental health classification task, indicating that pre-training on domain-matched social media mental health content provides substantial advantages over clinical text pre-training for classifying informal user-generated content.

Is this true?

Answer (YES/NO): NO